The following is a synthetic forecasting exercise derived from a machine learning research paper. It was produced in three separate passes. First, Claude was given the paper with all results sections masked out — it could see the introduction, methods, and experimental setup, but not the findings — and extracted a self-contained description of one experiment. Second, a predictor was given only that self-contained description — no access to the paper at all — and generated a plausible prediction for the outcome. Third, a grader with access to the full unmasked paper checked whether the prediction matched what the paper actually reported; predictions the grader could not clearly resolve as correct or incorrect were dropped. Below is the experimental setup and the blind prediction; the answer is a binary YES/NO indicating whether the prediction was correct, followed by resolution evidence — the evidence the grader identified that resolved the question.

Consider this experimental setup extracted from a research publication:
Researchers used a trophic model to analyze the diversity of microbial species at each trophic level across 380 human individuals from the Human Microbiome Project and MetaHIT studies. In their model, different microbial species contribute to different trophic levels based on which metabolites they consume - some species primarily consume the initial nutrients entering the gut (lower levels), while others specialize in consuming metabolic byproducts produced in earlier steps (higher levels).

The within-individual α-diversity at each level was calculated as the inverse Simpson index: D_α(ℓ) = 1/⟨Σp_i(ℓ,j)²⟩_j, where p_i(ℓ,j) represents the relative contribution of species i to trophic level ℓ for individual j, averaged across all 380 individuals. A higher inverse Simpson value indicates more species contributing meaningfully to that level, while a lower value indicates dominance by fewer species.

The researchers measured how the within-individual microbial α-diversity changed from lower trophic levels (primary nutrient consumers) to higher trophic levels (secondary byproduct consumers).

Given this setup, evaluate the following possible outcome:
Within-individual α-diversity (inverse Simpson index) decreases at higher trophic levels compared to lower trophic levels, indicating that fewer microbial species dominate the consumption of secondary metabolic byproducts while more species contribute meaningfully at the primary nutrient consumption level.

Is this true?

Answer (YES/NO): NO